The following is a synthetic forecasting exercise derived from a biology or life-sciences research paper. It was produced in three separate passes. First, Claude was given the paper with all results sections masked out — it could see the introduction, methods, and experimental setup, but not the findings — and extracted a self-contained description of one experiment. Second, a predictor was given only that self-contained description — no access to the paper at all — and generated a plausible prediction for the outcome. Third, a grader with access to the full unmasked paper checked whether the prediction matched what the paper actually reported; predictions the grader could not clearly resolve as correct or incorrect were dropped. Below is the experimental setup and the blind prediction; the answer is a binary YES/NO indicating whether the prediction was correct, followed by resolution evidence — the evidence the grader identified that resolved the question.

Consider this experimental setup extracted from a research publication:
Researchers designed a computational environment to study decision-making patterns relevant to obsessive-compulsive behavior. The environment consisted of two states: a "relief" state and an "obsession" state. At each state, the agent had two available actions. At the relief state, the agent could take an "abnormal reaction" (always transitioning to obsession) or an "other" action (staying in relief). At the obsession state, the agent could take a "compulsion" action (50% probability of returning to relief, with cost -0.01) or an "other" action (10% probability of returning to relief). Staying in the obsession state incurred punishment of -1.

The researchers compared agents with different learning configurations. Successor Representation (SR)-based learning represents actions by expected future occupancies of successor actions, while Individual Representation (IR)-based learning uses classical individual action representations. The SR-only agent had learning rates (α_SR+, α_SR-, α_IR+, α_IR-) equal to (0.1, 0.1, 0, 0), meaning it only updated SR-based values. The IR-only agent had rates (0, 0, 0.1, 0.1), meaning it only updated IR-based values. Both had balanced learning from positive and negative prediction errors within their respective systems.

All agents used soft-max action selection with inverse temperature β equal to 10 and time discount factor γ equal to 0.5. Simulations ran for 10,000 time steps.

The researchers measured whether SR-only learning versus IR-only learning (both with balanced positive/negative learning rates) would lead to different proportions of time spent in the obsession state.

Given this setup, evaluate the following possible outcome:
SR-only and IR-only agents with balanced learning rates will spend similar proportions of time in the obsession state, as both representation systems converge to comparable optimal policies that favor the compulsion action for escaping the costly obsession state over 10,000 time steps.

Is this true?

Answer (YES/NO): YES